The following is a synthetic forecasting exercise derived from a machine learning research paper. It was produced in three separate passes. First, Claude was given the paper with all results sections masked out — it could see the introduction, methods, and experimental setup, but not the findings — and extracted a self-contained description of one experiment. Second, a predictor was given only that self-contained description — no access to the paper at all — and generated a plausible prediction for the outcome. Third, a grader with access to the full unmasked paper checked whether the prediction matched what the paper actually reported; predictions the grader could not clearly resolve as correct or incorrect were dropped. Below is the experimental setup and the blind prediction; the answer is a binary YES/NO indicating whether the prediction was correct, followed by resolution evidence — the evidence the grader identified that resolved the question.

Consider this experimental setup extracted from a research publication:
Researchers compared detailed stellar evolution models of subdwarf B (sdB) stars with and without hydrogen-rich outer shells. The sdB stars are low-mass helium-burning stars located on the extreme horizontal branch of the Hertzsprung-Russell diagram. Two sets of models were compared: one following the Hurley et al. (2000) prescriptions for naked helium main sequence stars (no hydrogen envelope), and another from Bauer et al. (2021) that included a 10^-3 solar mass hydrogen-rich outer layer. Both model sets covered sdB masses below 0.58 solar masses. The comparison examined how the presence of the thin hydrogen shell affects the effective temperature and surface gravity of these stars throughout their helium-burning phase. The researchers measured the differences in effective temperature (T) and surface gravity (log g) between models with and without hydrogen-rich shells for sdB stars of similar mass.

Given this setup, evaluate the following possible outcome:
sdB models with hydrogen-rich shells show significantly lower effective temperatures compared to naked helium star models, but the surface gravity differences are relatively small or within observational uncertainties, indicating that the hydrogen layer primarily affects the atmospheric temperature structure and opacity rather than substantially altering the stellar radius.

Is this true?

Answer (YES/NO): NO